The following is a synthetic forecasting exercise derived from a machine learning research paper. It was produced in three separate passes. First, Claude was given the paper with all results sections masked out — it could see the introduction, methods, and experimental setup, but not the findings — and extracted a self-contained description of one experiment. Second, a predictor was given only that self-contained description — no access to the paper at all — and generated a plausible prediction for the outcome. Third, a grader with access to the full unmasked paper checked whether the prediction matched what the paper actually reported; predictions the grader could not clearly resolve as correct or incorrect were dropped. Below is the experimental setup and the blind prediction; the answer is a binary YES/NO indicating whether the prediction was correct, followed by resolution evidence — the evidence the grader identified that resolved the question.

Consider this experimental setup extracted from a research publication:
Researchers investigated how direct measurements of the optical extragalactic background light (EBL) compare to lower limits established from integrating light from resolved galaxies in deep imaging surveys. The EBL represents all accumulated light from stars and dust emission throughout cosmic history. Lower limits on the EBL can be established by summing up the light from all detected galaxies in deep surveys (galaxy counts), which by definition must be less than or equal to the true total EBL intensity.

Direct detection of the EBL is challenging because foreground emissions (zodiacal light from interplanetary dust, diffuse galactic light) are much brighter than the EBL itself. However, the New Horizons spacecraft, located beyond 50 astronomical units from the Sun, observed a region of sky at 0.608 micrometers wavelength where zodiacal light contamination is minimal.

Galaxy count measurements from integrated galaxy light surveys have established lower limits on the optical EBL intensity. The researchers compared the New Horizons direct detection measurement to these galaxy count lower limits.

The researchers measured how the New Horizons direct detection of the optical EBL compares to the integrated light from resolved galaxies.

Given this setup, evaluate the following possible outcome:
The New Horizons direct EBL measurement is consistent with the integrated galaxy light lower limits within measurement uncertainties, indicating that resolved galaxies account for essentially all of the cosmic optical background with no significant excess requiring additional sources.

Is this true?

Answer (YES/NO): NO